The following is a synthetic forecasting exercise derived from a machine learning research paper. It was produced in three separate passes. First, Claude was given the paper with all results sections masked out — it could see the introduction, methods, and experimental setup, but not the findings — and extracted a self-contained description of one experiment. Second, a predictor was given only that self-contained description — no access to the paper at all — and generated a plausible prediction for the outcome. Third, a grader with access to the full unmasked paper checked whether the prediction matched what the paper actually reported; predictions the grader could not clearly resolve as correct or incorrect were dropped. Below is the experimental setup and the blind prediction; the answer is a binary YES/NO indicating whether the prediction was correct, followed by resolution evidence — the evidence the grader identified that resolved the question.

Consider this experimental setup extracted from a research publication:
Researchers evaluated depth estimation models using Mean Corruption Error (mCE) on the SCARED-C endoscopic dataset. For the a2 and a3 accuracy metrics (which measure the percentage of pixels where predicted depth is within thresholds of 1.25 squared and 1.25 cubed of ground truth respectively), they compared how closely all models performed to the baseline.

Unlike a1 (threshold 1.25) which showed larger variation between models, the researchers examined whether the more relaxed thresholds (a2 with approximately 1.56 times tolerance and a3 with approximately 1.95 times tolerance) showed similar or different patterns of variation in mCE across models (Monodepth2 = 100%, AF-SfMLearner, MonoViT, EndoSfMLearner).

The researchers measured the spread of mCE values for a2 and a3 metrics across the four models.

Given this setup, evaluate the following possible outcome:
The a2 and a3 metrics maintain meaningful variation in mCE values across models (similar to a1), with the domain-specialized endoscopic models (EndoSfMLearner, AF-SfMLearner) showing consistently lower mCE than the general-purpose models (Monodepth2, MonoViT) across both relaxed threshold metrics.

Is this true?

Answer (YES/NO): NO